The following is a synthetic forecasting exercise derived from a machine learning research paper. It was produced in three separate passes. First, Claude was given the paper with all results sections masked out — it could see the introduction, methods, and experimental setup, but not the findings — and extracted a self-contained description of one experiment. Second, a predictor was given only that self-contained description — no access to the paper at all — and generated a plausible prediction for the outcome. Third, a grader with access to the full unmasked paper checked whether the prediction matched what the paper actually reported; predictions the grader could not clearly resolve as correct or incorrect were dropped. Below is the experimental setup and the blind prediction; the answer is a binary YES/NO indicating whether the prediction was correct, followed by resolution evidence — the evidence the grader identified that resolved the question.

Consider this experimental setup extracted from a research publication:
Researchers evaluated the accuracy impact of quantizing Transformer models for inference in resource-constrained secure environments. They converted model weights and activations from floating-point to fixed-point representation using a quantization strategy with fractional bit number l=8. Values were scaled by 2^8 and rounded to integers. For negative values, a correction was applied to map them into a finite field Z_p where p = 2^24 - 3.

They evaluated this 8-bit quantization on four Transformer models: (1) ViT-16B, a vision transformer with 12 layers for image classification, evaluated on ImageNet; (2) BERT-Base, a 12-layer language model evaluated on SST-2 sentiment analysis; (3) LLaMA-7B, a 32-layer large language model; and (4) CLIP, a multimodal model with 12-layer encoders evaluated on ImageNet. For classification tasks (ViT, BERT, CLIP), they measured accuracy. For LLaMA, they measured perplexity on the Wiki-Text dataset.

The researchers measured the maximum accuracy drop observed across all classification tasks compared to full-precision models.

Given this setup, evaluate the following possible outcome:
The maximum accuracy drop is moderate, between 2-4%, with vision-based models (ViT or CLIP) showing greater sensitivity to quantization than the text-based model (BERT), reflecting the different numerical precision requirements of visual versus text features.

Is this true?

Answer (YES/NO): NO